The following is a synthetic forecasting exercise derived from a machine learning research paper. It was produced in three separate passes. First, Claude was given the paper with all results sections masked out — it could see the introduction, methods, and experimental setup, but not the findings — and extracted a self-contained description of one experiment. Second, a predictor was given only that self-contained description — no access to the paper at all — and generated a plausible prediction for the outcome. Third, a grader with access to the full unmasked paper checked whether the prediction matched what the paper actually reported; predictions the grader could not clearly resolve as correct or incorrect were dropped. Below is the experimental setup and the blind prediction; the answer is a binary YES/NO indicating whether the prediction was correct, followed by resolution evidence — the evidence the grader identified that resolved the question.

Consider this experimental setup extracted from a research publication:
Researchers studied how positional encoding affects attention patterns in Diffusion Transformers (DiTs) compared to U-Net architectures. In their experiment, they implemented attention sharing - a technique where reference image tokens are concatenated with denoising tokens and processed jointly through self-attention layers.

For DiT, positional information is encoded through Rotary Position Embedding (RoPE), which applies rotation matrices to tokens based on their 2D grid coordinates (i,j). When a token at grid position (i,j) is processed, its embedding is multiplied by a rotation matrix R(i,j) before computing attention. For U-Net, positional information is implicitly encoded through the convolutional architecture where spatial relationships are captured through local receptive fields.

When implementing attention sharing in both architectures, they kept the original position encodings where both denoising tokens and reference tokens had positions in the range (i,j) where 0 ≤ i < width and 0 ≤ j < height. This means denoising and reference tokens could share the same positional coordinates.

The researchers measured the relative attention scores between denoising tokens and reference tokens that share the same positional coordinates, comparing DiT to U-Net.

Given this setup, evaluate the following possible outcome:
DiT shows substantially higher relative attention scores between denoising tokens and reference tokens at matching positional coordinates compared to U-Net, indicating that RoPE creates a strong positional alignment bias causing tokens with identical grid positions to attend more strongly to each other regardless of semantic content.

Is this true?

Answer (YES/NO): YES